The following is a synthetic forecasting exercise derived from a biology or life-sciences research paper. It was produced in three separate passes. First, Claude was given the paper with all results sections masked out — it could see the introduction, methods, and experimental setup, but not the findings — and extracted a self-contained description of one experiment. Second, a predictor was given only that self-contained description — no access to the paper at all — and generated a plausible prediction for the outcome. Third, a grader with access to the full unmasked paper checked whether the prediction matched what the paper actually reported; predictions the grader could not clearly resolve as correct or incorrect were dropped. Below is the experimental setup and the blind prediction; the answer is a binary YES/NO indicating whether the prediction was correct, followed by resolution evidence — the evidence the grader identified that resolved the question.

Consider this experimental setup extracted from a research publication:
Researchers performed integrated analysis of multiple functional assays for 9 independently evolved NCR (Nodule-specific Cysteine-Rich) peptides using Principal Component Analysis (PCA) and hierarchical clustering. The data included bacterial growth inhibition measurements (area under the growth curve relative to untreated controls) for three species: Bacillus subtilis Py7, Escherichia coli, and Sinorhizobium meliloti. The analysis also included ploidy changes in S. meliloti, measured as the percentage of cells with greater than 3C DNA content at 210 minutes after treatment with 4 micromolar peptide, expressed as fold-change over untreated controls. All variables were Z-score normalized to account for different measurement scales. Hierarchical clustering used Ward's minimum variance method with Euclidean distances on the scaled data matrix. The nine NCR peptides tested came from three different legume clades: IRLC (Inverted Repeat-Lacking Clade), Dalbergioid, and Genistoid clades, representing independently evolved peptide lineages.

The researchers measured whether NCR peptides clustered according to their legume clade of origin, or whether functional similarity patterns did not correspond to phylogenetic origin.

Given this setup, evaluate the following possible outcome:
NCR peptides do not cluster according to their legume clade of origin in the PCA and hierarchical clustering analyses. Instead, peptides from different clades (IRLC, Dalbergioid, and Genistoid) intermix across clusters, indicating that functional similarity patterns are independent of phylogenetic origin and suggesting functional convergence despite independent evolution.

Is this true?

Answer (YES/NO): YES